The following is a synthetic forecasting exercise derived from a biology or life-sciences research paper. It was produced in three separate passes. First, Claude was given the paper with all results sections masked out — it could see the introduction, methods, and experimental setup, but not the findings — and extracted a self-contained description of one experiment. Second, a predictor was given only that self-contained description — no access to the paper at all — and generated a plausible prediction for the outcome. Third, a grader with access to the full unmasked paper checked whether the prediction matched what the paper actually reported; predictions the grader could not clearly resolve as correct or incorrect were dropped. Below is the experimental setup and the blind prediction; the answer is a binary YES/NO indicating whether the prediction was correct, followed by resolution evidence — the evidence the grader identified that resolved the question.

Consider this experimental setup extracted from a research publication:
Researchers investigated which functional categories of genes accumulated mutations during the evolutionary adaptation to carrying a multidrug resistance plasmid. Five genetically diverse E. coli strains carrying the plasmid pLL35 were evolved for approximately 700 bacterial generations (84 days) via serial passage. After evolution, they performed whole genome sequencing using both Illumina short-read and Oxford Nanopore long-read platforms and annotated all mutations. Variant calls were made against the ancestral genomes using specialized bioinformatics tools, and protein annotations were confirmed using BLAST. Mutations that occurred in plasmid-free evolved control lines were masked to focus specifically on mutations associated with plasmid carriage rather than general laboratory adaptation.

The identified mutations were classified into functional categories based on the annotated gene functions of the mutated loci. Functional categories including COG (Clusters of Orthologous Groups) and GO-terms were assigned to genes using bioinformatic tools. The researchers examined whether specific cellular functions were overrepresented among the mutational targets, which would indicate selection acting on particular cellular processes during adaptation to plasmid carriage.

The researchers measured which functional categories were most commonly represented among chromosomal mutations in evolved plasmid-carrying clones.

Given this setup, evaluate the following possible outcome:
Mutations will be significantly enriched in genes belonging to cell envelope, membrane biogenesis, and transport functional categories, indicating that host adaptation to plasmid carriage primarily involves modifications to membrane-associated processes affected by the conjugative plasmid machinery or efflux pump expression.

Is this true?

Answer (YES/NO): NO